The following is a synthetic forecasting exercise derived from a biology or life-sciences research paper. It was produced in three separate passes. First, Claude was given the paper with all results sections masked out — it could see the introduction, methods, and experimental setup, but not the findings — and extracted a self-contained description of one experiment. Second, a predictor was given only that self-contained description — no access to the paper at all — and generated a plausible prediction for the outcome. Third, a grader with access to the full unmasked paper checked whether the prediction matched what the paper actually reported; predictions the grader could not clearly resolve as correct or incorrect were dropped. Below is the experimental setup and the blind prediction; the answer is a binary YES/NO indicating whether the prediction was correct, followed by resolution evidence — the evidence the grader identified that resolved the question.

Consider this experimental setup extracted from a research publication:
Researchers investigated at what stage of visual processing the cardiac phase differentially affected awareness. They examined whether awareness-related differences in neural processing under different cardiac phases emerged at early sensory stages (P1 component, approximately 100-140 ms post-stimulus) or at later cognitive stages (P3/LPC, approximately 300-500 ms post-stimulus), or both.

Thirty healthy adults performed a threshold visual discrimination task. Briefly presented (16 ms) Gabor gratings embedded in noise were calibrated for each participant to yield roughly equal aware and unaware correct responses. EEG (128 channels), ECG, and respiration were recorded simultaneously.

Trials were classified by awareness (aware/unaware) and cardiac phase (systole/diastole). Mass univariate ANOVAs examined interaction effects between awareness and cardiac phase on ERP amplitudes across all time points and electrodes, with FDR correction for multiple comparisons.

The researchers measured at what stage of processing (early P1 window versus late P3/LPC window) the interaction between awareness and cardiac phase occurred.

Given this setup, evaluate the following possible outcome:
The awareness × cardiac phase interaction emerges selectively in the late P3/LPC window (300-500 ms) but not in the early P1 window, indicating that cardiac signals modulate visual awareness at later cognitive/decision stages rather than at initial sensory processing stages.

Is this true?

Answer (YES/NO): NO